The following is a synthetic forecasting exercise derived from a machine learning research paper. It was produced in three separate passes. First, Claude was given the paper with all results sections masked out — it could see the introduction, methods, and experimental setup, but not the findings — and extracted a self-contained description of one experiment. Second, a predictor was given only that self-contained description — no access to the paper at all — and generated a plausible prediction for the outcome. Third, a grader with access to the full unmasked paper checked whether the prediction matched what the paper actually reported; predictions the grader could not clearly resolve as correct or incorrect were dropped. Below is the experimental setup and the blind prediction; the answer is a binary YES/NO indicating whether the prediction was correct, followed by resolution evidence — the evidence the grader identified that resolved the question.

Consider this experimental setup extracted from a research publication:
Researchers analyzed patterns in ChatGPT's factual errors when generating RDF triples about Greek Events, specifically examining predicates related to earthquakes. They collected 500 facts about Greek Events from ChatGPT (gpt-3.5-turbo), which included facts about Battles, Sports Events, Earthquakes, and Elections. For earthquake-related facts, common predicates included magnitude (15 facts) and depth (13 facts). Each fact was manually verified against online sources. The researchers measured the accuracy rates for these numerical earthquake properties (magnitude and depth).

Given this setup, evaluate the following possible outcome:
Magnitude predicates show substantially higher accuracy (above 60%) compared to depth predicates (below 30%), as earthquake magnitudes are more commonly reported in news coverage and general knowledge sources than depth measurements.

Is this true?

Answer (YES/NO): NO